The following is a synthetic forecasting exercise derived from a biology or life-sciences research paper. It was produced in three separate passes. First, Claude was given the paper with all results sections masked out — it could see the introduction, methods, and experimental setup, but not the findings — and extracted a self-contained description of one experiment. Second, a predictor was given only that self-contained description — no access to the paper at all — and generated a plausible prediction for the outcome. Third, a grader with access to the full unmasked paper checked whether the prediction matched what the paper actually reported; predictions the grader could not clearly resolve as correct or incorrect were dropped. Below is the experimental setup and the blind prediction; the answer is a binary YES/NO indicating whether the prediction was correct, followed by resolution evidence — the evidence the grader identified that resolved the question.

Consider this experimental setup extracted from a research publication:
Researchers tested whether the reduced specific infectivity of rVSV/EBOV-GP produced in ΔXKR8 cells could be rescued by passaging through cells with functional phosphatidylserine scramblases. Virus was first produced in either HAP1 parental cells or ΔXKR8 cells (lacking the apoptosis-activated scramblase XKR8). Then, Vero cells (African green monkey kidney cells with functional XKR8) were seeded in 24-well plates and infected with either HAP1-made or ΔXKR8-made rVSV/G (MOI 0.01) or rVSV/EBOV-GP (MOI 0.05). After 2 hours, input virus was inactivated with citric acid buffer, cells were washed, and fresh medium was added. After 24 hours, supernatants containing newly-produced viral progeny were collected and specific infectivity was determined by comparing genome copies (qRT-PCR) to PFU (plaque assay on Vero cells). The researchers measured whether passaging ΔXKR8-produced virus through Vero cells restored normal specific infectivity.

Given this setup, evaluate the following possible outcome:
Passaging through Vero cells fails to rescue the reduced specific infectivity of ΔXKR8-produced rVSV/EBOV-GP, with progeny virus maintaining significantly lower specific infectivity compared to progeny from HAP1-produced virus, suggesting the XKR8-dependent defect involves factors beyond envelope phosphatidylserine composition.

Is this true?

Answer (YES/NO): NO